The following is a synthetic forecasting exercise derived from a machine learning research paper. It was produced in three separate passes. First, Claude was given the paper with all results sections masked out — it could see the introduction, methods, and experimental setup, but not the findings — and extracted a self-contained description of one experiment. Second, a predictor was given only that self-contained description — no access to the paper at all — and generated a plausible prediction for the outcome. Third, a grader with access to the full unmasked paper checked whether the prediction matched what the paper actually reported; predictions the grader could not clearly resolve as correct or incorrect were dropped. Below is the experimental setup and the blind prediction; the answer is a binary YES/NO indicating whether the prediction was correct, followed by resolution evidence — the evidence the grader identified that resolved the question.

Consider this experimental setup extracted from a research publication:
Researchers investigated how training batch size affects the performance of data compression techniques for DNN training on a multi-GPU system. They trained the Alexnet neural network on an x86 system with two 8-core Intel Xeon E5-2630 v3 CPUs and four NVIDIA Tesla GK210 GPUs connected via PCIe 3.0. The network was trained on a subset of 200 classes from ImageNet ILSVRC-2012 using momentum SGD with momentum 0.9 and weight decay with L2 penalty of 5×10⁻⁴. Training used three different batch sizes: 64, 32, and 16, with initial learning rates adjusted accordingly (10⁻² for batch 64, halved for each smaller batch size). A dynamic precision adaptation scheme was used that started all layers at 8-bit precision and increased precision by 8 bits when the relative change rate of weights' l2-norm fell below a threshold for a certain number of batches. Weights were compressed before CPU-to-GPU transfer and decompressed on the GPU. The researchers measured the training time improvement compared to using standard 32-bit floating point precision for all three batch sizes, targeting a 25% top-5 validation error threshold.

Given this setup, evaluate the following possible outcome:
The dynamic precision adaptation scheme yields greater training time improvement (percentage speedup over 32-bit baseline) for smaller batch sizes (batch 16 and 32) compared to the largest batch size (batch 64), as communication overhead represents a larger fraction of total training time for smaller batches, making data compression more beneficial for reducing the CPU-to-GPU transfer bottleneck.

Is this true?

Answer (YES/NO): YES